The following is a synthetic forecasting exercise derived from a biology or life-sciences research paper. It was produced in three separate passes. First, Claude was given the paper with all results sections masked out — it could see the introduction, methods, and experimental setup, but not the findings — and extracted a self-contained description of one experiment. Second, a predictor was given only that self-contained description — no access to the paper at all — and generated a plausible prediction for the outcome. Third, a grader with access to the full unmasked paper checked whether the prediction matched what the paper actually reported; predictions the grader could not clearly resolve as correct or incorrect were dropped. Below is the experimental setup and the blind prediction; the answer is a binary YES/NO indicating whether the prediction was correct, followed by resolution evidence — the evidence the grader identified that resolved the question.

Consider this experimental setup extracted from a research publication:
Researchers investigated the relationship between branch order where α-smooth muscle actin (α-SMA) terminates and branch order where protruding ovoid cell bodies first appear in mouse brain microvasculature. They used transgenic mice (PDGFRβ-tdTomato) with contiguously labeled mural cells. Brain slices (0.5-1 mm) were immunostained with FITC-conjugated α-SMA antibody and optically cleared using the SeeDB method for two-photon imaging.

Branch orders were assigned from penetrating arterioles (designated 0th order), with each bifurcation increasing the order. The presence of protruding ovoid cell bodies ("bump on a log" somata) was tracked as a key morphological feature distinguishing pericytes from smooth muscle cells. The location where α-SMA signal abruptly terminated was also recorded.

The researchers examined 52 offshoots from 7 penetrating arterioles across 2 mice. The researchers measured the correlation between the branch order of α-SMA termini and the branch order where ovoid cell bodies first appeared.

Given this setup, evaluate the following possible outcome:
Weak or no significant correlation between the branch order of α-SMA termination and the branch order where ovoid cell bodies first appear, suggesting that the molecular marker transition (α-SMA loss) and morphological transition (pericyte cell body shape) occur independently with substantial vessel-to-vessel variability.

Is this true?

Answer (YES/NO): YES